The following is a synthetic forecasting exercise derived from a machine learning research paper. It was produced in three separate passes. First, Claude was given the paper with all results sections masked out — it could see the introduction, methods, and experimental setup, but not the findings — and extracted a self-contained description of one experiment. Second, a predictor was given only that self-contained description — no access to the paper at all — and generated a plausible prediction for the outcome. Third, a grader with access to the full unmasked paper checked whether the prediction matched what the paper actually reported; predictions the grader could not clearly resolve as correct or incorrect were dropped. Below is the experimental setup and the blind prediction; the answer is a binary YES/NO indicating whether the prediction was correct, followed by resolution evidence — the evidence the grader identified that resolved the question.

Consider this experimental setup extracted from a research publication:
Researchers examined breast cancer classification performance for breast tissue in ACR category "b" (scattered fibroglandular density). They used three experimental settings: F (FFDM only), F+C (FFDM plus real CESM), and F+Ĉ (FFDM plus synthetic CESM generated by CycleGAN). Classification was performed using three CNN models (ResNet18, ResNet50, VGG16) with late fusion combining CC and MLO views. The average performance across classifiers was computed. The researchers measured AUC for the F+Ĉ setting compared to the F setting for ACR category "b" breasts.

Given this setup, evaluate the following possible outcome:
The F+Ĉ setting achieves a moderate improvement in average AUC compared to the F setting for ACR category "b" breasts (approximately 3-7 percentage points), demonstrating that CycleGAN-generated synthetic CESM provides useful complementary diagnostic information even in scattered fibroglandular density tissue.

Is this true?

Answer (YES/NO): NO